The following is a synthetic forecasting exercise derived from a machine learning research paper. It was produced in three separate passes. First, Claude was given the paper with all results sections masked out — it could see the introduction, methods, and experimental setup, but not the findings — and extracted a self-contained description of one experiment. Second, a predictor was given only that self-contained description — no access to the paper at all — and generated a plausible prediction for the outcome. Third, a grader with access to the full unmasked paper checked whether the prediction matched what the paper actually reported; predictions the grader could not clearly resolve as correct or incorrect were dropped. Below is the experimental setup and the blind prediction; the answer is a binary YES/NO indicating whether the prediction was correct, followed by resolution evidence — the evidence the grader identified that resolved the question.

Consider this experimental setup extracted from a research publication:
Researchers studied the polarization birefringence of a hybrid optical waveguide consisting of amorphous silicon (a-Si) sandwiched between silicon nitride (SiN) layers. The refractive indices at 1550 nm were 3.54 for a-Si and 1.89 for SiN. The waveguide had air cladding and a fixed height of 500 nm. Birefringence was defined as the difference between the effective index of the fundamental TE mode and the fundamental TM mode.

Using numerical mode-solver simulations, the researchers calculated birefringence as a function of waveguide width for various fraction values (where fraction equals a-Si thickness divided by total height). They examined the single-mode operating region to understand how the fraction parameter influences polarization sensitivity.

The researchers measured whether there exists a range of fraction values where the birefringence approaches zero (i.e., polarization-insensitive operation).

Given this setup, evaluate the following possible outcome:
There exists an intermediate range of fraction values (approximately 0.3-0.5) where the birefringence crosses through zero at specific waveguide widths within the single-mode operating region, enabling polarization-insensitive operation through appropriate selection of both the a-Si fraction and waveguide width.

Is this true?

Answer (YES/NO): NO